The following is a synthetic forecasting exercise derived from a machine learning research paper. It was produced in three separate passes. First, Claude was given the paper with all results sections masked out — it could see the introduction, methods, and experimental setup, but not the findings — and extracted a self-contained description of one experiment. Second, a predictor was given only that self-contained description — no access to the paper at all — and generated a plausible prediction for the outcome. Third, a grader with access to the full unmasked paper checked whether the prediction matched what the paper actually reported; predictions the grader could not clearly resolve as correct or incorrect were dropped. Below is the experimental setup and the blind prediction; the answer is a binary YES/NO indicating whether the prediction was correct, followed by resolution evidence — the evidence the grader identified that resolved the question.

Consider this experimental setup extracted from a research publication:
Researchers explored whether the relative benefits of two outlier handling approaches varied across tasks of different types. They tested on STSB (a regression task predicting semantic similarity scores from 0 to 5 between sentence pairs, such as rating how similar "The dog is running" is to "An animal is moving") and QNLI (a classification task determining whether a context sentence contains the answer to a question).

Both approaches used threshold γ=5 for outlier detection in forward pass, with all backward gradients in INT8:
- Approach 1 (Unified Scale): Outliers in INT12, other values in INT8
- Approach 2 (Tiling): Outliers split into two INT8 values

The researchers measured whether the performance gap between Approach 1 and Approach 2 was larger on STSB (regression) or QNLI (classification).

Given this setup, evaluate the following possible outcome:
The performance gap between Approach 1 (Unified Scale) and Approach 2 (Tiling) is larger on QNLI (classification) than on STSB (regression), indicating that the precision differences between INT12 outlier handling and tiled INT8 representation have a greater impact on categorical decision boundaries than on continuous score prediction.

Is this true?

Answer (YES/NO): NO